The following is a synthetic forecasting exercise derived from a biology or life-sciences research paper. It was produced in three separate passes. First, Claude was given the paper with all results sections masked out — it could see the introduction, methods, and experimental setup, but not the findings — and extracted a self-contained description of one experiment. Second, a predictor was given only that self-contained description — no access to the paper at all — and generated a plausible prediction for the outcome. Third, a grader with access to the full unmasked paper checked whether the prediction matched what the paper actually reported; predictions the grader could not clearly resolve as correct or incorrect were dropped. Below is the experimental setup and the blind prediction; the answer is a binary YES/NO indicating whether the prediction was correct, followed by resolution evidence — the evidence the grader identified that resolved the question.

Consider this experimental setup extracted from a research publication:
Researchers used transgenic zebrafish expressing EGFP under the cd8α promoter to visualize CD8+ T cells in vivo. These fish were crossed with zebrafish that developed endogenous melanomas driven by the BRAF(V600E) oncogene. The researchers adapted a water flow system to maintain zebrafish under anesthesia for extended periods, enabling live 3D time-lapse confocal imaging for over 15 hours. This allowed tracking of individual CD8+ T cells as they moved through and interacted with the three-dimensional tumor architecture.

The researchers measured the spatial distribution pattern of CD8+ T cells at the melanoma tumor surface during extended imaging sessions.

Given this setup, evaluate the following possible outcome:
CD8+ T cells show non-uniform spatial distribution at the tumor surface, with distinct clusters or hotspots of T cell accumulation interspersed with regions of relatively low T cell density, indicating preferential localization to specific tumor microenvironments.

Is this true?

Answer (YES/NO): YES